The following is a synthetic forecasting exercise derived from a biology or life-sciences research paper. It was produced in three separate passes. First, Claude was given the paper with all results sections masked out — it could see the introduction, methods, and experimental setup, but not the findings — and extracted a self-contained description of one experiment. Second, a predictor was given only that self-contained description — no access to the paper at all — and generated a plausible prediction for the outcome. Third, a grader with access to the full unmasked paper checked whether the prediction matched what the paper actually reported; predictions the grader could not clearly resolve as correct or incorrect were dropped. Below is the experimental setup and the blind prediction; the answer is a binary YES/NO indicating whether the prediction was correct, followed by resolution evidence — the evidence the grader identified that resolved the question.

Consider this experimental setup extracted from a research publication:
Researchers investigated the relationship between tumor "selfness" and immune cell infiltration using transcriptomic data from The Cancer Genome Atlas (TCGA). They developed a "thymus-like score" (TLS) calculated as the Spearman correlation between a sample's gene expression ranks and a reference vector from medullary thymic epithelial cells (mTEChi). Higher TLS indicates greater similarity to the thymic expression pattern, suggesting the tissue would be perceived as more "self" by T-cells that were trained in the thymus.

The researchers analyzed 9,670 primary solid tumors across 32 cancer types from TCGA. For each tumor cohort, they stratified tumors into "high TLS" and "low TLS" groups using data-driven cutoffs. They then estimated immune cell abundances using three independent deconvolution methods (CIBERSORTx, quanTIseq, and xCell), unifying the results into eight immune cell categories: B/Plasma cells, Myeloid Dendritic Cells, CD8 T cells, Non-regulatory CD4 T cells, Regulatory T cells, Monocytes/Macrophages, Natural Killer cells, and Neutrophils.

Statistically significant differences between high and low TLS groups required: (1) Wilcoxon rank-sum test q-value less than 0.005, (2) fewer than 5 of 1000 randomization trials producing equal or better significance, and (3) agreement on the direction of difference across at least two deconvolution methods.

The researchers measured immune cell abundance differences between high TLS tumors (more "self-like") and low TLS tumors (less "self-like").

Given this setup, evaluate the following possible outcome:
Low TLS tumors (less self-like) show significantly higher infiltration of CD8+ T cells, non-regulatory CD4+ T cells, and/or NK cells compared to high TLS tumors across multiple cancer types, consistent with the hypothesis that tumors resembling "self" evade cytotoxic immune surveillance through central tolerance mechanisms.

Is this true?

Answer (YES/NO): NO